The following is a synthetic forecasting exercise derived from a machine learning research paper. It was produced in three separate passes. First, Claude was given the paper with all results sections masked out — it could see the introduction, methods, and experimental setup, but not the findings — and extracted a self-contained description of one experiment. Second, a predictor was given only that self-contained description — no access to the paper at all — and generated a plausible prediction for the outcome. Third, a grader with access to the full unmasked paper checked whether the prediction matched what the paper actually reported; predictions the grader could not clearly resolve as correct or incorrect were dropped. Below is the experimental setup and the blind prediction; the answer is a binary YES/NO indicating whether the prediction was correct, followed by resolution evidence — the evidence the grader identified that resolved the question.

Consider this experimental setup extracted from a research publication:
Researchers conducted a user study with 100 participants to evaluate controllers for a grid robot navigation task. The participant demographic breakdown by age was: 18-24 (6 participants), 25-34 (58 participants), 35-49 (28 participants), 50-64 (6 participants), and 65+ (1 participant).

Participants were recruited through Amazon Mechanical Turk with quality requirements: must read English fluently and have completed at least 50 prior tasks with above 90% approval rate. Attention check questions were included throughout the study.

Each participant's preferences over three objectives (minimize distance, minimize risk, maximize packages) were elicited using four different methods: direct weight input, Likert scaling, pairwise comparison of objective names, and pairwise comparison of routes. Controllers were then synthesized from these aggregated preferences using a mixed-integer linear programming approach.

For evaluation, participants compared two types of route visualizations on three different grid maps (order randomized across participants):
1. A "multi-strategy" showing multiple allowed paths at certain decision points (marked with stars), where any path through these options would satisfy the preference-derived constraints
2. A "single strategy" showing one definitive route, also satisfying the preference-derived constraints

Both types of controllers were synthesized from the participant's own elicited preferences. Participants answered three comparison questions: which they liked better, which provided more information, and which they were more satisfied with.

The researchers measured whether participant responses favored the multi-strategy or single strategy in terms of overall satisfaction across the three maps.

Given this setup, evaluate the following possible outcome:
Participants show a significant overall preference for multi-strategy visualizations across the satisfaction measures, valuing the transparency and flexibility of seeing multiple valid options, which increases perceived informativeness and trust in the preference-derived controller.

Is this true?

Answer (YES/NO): NO